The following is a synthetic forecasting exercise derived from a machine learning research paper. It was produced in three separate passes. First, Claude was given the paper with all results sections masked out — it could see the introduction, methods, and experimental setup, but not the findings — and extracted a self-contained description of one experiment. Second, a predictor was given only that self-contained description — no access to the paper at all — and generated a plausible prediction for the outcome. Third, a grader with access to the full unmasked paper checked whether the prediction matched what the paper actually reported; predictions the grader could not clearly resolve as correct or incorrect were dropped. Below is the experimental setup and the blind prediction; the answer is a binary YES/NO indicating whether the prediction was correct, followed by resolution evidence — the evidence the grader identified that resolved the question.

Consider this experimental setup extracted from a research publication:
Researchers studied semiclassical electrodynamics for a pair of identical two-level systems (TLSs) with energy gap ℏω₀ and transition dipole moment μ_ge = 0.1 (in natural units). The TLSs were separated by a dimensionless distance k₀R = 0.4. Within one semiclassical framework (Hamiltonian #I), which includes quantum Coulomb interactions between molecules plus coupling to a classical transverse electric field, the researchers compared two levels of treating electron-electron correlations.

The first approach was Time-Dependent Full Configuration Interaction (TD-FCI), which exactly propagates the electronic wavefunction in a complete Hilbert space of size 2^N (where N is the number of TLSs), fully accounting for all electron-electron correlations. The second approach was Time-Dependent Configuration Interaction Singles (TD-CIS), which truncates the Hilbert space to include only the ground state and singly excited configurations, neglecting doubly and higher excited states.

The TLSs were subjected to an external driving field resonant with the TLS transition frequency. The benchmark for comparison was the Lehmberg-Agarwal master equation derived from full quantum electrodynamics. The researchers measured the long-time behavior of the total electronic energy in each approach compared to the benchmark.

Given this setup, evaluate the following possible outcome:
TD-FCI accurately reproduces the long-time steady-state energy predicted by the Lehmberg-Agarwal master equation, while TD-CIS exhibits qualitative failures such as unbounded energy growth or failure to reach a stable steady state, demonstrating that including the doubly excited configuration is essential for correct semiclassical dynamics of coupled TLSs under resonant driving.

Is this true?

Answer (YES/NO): NO